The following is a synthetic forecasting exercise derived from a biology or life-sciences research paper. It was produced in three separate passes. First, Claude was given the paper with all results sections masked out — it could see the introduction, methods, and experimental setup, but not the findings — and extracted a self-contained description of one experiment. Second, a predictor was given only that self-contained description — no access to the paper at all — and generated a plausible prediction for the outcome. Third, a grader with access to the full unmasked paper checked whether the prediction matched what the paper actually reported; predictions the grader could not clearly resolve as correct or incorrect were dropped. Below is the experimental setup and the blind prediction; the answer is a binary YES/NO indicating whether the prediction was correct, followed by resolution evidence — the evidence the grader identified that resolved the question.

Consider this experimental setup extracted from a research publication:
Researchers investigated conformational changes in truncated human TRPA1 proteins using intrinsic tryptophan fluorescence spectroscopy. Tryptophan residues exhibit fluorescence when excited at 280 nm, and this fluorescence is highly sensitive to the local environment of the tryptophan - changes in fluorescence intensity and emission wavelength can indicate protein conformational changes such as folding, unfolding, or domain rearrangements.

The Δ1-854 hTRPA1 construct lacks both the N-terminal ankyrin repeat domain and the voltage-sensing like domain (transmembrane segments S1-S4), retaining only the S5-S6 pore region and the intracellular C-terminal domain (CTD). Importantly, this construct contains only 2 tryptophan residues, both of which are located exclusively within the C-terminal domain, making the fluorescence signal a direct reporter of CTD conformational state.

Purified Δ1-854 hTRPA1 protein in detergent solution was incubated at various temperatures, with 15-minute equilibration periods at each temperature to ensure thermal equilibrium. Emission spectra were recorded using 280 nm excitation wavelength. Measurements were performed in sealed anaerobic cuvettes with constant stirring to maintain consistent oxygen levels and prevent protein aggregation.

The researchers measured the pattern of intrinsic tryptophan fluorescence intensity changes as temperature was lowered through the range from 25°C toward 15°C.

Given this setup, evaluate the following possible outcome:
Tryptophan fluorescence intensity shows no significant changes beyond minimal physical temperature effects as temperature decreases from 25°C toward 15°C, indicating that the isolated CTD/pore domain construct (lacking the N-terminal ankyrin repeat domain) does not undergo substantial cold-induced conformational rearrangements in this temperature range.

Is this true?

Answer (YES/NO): NO